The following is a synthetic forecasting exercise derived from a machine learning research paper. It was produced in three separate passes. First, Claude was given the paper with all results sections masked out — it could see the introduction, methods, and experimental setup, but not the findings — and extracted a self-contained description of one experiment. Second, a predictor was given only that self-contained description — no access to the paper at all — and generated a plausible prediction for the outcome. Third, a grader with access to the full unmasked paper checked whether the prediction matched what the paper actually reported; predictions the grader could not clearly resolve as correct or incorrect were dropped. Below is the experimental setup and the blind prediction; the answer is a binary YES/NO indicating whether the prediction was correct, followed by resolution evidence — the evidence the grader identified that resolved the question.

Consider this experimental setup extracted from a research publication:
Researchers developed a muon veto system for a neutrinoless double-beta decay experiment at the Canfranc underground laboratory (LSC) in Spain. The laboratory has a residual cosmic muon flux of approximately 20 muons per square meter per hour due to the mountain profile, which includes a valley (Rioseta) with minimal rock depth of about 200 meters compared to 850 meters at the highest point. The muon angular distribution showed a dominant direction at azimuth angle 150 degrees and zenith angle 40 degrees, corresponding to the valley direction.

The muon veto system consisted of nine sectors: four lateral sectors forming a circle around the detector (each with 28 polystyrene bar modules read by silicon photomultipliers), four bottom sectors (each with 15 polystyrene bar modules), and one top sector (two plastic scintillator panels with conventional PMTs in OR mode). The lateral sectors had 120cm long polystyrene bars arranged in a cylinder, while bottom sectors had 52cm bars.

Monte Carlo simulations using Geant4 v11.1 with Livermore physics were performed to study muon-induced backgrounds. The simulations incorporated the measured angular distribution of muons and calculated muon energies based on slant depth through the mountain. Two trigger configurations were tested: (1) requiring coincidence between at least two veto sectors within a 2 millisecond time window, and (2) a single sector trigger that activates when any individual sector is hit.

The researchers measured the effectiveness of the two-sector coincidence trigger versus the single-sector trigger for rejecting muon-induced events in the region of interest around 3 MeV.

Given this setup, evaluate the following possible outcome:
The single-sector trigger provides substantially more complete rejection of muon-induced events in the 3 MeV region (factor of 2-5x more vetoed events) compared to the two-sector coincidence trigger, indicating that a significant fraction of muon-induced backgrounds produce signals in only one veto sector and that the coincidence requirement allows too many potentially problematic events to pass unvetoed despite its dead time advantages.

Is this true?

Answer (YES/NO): YES